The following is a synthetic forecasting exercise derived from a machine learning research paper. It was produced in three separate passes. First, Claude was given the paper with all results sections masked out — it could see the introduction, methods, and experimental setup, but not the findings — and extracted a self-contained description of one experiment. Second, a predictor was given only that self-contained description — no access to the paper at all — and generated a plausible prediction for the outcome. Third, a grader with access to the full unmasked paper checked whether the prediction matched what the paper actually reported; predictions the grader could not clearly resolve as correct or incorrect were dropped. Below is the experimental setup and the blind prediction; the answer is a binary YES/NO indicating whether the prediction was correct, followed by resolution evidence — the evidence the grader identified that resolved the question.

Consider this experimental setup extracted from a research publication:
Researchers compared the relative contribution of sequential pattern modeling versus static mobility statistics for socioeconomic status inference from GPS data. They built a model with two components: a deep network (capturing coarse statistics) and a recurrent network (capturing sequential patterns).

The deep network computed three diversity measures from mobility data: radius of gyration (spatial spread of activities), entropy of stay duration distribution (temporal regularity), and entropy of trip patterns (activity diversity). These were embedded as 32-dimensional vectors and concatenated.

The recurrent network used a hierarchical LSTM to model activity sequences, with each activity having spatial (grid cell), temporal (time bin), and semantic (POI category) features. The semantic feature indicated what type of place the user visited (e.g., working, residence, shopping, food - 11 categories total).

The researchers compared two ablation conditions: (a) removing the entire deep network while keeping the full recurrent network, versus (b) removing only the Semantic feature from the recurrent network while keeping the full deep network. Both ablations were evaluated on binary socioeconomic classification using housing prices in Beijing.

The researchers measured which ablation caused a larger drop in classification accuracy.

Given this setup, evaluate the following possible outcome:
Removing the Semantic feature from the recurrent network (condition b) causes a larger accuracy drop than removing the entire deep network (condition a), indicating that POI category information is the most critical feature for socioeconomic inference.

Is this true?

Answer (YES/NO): YES